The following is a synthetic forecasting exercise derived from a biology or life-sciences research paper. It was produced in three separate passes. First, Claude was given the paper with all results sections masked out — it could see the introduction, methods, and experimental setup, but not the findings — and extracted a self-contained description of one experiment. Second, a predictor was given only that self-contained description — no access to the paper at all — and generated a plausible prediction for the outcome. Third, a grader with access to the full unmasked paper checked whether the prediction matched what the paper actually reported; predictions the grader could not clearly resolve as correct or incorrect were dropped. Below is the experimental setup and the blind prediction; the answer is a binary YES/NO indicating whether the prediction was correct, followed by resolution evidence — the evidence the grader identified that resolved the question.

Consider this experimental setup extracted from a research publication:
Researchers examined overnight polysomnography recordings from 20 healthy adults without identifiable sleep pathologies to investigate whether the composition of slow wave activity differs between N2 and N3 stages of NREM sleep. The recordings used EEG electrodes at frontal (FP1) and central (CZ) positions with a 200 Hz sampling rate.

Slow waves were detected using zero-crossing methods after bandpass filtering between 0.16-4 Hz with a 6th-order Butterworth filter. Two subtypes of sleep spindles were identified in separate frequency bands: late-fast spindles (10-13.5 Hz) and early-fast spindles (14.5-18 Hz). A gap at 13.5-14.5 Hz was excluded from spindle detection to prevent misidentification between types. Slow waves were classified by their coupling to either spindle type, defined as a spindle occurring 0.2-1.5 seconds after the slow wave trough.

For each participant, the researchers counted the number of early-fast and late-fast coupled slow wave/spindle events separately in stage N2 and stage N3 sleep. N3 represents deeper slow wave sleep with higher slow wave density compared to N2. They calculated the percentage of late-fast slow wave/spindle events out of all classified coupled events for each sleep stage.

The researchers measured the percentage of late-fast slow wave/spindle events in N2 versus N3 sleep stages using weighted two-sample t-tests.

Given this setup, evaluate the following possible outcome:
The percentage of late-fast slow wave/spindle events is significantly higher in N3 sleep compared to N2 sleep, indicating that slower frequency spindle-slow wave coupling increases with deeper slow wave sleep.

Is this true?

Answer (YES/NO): YES